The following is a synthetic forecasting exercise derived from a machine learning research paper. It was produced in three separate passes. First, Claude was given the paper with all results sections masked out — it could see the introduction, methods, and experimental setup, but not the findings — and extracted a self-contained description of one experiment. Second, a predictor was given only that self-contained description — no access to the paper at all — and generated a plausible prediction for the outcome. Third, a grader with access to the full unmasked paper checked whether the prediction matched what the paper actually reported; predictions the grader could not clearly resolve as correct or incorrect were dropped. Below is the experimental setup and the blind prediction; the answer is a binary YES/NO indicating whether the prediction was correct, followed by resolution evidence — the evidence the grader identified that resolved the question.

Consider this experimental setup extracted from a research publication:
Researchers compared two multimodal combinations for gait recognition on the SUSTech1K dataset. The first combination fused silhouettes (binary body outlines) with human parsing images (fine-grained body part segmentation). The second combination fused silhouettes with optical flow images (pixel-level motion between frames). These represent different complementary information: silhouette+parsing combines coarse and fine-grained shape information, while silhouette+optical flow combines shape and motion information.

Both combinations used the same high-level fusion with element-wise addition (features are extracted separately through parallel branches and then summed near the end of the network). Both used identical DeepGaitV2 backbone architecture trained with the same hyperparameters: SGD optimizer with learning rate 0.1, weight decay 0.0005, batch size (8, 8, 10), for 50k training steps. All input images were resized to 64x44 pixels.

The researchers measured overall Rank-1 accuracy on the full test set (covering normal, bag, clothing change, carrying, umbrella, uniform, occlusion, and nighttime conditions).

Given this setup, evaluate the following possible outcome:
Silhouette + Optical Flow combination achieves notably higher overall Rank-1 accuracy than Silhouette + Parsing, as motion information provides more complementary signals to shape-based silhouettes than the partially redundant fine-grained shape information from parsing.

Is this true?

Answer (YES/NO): NO